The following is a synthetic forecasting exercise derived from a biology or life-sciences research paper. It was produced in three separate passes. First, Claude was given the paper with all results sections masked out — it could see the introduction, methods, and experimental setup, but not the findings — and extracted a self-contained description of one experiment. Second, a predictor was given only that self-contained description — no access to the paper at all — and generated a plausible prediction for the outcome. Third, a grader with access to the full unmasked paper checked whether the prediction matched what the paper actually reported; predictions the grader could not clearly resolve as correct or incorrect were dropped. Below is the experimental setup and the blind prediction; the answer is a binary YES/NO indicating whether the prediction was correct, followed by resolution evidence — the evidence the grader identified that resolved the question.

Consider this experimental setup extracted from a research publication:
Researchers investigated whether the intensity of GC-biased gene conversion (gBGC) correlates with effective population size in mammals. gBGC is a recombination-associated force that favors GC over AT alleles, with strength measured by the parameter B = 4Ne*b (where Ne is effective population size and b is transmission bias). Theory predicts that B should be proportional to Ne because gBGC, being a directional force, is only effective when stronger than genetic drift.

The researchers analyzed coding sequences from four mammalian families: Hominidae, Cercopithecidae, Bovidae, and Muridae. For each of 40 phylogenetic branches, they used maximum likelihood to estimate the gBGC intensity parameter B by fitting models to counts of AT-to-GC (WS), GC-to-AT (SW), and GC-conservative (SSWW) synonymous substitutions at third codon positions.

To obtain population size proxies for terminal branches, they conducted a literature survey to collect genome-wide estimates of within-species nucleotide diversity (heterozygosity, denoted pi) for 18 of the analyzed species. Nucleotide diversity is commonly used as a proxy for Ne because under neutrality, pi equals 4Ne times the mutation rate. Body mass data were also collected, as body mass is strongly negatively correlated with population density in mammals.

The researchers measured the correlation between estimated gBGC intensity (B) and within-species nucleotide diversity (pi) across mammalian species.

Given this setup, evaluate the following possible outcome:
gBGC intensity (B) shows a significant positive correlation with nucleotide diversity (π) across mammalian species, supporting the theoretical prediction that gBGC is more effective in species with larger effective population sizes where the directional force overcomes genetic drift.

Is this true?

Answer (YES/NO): YES